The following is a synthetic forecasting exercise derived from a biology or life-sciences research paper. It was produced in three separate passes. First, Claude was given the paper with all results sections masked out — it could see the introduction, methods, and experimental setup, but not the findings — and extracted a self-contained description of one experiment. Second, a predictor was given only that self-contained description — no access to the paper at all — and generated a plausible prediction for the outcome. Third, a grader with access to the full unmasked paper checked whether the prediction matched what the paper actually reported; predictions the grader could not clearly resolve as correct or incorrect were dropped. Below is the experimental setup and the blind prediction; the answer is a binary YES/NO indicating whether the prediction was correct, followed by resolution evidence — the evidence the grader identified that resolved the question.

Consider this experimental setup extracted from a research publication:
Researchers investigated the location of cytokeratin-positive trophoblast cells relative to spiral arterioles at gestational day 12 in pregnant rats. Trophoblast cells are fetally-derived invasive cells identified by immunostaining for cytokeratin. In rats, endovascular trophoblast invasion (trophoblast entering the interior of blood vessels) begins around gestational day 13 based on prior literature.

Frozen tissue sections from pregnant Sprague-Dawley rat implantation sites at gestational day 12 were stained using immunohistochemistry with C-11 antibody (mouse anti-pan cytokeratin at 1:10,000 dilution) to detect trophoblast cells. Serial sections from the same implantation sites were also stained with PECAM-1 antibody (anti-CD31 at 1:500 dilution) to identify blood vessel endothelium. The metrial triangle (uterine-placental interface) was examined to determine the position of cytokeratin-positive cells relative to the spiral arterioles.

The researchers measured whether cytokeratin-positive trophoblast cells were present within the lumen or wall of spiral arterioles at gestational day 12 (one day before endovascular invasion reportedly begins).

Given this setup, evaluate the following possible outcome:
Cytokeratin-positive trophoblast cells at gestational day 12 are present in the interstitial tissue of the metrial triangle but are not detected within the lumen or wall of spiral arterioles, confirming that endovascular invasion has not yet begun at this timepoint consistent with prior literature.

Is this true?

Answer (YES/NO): NO